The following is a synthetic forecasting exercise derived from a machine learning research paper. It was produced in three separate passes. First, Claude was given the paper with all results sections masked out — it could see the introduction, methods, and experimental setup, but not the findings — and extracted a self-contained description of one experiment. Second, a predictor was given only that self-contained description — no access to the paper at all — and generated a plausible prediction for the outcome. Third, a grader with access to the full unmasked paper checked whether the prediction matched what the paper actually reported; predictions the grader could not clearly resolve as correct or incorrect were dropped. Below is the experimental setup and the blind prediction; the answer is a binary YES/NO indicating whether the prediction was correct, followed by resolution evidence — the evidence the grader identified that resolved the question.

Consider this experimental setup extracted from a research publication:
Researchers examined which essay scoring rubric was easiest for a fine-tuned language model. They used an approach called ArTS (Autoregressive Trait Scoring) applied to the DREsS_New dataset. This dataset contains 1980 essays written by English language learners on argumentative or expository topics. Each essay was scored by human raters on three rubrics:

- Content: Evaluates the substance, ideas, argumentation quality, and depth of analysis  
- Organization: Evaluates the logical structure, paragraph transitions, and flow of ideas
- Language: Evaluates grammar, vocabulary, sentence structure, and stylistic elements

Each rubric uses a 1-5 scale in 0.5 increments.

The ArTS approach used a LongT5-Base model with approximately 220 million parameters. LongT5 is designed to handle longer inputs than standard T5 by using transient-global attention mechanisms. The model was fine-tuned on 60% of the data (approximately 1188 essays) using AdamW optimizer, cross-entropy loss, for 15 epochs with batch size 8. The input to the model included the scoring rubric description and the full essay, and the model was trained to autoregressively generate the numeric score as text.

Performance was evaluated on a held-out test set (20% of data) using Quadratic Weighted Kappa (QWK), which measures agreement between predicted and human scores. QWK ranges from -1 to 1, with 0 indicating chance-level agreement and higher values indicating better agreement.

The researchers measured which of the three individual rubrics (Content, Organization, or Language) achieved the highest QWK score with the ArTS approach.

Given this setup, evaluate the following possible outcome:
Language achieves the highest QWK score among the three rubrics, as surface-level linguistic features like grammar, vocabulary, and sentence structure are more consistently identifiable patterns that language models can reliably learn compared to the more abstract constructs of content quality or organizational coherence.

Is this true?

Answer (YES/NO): YES